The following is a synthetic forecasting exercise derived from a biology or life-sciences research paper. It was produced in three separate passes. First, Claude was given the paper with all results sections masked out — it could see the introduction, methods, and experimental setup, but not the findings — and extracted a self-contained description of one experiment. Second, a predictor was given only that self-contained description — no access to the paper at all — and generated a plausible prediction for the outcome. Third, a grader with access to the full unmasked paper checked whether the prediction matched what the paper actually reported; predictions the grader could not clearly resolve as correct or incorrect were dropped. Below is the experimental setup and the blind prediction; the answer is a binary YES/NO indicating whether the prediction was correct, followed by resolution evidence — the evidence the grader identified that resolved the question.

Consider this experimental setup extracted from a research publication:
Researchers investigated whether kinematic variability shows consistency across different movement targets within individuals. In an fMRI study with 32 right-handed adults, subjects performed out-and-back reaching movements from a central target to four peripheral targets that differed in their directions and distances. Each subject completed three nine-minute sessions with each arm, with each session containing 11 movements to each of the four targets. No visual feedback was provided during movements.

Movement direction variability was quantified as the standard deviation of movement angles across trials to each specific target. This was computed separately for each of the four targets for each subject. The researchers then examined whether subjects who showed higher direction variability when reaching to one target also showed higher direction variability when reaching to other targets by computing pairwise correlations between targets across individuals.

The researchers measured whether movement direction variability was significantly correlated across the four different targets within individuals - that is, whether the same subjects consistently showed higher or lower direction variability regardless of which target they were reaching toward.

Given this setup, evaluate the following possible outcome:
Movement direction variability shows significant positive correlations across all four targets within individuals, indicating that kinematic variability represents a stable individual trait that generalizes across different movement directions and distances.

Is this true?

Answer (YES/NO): YES